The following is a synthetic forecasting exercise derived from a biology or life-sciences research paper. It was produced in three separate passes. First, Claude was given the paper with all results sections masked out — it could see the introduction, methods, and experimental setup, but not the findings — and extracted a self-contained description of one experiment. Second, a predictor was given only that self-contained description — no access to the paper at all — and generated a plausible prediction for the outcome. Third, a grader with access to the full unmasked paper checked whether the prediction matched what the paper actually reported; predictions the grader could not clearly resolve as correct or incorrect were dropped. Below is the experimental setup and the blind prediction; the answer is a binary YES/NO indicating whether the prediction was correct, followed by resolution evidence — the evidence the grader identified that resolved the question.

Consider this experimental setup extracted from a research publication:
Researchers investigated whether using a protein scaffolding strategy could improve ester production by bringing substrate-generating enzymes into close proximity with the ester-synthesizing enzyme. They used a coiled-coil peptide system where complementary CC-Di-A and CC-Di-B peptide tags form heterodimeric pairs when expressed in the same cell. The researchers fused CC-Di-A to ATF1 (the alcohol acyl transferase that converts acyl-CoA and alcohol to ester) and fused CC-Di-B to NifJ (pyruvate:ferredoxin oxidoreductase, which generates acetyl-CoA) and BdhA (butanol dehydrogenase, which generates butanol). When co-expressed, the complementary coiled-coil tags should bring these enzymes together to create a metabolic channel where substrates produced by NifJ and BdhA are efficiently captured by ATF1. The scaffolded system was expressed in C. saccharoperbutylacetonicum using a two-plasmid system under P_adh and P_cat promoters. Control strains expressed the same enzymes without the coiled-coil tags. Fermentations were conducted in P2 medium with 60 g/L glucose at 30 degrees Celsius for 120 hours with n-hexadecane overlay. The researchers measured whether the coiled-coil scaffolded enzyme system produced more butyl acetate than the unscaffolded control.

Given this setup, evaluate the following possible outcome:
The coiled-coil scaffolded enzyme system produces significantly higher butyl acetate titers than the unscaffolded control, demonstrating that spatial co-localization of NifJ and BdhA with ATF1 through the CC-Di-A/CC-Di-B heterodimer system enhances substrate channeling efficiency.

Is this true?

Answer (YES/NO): NO